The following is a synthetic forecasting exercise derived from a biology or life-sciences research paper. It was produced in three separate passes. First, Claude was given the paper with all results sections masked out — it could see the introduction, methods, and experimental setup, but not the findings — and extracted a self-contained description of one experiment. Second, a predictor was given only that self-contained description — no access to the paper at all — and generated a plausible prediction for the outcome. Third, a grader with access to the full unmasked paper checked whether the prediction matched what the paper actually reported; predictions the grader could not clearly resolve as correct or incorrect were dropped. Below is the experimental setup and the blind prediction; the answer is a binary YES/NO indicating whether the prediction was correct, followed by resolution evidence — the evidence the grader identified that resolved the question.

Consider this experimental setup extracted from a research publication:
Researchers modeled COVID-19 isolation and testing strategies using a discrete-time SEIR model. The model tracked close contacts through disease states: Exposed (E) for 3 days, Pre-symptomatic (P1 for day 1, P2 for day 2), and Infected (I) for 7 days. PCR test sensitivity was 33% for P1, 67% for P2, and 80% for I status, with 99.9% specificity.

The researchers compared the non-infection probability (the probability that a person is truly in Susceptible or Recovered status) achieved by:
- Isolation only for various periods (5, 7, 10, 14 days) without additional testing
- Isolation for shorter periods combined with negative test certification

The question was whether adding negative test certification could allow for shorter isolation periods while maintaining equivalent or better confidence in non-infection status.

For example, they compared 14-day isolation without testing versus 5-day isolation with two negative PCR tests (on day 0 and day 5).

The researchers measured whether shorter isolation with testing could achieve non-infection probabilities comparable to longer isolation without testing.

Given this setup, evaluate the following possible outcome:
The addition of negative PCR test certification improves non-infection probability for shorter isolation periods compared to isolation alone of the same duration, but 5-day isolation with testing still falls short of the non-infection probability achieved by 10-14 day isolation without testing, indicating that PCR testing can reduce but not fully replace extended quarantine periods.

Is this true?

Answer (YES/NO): YES